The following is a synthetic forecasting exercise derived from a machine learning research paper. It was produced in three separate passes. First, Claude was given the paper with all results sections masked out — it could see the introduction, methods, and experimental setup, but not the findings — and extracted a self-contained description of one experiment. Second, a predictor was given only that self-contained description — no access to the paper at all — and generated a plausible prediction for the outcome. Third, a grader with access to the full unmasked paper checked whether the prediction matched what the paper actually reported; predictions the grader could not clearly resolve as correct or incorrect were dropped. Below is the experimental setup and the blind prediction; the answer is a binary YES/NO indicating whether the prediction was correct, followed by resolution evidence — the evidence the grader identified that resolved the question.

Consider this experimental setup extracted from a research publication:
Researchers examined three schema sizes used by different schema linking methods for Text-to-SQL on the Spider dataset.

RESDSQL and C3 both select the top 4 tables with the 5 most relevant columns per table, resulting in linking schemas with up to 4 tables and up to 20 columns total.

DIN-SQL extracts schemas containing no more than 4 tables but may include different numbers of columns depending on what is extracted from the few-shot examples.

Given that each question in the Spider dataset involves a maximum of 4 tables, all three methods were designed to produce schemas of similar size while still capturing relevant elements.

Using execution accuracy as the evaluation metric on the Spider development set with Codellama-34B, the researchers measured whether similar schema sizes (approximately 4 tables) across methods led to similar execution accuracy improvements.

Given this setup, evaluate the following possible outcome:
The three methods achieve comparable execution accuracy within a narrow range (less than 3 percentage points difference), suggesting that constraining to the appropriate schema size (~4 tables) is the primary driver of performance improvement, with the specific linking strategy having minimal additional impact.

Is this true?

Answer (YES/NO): NO